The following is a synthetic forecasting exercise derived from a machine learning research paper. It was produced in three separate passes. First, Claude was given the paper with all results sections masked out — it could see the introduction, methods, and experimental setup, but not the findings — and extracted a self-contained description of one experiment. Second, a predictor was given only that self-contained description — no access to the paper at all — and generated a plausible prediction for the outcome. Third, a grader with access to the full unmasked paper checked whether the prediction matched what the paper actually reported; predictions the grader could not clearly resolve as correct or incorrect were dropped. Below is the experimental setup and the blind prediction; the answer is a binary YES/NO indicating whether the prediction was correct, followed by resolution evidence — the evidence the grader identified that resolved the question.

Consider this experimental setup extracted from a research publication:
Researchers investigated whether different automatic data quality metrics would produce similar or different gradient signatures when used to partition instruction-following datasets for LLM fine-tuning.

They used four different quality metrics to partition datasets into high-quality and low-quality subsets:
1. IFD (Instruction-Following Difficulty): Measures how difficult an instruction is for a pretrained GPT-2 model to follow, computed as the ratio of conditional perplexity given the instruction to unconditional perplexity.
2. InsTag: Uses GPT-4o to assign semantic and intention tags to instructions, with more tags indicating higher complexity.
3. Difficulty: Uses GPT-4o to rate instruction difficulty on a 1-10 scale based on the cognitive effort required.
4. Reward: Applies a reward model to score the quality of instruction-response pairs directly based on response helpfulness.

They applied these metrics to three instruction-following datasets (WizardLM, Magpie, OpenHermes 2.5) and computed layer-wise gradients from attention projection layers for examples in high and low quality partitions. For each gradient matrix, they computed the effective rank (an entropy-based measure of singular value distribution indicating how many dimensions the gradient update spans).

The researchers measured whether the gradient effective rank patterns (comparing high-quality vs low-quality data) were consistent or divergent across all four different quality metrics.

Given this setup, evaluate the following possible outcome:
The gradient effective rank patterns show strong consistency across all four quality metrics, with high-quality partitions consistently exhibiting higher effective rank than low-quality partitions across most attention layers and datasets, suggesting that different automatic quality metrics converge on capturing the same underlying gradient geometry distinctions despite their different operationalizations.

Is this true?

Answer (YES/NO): YES